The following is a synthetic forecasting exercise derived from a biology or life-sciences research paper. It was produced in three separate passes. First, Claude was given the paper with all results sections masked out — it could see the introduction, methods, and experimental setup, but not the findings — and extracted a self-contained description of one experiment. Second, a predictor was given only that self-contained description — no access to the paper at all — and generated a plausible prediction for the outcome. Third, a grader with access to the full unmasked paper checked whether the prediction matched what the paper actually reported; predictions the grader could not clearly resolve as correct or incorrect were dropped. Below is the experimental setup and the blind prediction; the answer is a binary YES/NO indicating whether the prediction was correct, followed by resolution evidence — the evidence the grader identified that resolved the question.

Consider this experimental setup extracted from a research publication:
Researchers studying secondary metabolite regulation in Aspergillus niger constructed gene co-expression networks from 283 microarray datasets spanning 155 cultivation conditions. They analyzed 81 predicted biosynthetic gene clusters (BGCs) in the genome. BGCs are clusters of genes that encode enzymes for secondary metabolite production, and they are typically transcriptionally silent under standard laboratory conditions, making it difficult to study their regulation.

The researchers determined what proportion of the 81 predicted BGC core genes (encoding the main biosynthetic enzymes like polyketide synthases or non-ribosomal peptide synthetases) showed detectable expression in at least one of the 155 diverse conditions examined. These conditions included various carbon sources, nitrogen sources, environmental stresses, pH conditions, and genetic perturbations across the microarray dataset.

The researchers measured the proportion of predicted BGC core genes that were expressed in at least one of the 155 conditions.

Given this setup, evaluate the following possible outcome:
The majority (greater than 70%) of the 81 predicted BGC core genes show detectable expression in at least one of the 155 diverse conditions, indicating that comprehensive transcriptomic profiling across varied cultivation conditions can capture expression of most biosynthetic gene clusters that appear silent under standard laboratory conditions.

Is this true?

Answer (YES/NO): NO